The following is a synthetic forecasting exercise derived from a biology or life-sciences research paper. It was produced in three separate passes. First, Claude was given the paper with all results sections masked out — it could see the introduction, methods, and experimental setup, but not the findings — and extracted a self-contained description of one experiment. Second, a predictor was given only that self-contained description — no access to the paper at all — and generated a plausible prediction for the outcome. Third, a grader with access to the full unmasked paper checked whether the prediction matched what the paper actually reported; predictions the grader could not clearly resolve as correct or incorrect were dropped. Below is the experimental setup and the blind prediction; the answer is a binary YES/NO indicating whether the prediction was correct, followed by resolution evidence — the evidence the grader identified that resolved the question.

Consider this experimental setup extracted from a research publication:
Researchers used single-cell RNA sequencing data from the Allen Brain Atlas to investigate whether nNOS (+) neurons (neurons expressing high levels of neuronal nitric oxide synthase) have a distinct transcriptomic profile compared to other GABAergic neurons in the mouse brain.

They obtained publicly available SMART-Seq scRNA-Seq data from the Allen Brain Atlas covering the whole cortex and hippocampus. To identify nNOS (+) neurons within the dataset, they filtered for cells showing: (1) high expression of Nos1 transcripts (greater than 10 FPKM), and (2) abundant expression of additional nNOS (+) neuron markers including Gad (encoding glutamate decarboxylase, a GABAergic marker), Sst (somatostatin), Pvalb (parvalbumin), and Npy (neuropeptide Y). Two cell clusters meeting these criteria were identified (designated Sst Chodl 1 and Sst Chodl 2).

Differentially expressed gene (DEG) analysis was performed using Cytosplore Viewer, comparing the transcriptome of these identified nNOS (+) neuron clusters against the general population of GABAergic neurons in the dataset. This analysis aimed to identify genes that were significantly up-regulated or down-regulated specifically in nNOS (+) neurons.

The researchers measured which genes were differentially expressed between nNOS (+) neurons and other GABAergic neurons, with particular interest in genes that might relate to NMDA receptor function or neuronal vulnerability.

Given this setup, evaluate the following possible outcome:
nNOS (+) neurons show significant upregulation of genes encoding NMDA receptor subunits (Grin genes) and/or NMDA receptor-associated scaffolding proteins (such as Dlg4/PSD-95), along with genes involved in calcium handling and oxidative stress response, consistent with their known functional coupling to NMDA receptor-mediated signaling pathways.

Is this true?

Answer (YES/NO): NO